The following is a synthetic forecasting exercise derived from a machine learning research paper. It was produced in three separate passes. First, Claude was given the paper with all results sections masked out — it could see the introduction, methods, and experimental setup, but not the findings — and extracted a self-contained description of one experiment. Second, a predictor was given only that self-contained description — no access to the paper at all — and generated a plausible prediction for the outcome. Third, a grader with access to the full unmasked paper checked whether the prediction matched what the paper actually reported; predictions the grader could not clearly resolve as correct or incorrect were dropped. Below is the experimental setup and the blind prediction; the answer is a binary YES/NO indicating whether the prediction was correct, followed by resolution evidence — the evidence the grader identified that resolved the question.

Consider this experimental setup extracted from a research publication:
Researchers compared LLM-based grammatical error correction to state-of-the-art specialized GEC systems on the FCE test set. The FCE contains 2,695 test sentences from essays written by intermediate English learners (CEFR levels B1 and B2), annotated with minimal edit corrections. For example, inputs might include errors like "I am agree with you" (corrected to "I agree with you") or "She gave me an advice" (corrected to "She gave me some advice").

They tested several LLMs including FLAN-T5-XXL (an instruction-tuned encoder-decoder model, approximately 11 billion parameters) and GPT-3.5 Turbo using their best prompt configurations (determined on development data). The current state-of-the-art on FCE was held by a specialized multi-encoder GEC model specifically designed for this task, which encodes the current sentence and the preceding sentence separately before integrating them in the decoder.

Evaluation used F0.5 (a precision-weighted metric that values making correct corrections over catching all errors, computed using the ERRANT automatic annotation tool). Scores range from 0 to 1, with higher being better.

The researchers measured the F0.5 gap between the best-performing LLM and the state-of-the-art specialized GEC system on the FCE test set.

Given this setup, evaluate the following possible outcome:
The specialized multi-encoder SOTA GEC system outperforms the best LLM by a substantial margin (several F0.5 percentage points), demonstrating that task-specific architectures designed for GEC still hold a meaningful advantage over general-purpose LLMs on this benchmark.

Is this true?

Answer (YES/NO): YES